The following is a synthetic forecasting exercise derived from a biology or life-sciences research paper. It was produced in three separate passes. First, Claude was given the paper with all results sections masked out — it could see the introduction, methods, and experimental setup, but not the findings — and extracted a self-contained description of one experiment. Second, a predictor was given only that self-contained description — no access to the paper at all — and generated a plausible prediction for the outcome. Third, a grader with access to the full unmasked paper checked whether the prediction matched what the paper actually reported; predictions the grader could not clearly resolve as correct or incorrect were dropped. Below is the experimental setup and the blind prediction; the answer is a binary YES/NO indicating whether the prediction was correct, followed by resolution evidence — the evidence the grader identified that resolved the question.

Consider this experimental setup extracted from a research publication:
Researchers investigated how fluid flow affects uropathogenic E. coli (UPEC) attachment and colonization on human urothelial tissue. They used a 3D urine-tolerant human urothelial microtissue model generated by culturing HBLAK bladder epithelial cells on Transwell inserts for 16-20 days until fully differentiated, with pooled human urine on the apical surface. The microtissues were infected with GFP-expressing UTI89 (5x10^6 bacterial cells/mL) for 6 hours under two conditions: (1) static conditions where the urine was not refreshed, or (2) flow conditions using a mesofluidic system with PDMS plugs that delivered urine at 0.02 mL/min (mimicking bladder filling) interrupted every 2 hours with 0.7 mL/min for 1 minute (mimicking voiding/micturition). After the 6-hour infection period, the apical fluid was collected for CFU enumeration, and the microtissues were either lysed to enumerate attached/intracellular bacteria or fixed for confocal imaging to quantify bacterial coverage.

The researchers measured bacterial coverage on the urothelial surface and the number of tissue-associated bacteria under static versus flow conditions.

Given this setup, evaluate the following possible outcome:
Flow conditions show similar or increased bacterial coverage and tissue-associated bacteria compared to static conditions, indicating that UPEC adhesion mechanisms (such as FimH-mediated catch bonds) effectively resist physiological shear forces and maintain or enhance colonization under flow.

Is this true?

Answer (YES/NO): YES